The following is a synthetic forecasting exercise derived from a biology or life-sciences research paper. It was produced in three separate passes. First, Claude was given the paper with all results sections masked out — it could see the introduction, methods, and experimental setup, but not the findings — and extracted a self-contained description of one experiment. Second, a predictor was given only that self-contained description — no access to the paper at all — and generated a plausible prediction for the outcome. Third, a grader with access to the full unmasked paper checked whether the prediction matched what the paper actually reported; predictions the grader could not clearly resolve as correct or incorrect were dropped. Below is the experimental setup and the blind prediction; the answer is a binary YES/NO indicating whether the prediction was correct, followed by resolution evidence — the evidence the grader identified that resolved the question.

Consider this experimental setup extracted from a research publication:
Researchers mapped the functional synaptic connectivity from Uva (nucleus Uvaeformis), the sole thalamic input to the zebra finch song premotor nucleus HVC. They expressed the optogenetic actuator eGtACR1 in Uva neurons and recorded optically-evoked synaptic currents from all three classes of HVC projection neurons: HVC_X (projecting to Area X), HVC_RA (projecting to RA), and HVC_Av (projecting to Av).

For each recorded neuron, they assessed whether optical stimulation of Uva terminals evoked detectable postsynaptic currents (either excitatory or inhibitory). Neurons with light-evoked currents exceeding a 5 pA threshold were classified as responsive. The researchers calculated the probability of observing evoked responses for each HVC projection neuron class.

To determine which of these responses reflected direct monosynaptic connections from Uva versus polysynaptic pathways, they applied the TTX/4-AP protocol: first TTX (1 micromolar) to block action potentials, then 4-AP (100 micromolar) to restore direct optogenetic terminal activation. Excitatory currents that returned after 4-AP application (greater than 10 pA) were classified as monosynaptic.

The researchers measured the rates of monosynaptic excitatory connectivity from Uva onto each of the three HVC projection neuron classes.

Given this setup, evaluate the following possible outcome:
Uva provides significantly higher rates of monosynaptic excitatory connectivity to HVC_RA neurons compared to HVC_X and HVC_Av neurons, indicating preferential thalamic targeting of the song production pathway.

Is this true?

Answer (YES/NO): YES